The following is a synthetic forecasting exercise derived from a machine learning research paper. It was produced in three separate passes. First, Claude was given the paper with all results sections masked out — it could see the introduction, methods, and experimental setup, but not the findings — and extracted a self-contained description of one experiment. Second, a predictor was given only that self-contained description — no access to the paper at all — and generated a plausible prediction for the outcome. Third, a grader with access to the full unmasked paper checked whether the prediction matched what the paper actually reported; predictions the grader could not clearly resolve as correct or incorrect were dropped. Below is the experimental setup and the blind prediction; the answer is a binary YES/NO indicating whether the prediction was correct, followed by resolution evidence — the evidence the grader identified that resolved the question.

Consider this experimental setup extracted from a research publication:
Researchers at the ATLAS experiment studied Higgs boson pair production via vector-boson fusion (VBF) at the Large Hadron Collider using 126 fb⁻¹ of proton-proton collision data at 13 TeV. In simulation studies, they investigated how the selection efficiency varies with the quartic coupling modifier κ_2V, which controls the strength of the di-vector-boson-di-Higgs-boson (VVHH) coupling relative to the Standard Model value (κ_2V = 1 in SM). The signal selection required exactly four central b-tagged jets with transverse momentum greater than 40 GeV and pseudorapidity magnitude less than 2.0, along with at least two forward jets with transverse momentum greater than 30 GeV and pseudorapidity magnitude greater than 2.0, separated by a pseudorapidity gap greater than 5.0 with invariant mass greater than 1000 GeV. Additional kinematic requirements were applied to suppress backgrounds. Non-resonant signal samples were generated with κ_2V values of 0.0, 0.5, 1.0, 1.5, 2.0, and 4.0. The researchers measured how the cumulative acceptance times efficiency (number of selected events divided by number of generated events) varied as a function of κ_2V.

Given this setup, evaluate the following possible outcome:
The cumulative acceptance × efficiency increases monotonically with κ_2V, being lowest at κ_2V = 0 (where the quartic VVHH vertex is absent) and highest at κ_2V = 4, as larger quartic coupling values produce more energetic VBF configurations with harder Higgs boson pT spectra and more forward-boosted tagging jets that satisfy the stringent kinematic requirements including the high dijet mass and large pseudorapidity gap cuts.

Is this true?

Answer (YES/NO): NO